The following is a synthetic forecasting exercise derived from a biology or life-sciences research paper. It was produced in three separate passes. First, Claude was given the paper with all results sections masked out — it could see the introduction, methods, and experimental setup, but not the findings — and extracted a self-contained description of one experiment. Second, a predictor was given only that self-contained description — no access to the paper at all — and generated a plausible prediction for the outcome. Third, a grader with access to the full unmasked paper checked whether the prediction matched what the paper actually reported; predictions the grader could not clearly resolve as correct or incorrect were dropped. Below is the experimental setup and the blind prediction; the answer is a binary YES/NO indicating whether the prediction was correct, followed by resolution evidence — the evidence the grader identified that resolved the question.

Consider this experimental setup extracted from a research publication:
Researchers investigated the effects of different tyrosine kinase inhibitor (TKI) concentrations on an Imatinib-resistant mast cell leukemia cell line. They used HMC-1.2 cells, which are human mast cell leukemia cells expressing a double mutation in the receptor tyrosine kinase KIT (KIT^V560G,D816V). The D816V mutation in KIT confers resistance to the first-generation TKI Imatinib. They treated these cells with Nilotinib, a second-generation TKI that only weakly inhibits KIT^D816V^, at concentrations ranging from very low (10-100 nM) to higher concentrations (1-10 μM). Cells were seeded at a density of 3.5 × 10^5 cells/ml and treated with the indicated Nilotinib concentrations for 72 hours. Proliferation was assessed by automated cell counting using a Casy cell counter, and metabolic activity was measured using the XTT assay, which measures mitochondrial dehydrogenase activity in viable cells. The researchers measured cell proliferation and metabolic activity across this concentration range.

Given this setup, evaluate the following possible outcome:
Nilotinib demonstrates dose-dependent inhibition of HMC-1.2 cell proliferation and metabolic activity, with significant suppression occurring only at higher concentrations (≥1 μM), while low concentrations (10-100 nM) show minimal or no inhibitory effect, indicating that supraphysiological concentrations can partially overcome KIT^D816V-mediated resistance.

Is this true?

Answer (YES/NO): NO